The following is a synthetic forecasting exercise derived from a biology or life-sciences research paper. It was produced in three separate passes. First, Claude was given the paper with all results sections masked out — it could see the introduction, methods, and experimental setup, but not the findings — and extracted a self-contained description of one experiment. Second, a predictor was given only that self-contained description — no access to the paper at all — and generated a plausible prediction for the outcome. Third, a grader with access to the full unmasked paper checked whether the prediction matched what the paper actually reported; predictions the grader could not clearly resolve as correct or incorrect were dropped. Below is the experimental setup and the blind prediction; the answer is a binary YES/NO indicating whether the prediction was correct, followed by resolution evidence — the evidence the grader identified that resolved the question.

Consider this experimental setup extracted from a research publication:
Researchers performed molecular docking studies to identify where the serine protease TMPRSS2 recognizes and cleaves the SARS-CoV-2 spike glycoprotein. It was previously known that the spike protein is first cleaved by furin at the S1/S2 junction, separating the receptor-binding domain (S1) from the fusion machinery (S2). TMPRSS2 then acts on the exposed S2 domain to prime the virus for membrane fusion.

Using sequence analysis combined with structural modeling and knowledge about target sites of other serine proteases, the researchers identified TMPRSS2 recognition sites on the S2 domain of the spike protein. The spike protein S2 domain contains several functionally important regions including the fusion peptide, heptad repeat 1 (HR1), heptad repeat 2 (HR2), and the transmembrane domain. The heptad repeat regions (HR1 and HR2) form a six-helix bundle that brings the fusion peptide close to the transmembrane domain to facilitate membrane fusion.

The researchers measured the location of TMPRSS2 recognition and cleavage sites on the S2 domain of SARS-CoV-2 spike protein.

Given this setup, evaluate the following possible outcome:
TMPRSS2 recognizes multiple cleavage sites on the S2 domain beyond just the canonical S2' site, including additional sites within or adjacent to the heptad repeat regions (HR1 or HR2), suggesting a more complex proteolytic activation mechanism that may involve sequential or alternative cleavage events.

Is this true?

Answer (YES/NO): YES